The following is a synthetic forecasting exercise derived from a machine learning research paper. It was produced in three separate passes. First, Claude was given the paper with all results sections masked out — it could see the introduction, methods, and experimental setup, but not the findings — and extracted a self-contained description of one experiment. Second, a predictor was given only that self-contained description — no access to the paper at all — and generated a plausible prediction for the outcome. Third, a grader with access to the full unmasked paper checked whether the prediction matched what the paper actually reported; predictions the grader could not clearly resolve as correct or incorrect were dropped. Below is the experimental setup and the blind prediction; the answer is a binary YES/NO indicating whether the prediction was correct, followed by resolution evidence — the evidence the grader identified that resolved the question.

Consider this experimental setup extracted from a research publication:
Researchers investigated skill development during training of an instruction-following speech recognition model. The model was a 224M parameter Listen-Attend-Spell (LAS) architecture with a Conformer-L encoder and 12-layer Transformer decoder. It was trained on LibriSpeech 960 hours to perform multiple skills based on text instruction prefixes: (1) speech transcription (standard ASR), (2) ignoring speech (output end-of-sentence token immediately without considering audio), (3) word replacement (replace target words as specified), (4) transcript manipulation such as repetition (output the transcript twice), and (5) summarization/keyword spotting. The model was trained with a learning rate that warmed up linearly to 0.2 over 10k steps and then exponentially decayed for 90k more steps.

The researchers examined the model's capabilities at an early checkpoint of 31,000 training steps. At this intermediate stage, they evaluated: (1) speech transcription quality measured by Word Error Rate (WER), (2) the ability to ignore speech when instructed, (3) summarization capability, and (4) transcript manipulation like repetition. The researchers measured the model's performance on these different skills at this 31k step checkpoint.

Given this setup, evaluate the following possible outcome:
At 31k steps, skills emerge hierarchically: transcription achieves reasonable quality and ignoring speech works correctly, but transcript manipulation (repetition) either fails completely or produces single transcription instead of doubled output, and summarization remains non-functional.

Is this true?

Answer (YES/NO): NO